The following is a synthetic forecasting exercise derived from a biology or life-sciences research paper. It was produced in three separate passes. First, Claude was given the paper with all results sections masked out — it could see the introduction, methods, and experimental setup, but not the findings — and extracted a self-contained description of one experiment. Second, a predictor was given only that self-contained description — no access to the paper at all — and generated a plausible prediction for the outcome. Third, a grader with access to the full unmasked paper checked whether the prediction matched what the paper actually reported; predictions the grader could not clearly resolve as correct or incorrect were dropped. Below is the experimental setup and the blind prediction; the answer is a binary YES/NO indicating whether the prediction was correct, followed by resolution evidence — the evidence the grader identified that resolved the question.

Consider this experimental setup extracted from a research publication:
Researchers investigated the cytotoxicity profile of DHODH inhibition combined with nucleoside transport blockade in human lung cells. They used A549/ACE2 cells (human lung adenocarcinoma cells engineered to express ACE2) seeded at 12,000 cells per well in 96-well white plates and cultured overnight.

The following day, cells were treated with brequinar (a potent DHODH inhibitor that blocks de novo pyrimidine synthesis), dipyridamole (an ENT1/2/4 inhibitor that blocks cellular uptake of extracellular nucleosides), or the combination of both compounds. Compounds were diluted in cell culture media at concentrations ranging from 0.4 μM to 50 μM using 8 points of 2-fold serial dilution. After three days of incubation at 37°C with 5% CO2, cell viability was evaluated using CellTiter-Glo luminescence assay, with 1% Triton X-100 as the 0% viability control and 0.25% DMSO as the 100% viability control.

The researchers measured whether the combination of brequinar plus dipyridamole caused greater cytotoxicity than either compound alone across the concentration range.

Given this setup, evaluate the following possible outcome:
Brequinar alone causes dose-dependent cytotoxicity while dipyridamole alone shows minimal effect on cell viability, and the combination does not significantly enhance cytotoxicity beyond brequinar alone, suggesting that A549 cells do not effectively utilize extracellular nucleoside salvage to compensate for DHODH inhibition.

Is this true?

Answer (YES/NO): NO